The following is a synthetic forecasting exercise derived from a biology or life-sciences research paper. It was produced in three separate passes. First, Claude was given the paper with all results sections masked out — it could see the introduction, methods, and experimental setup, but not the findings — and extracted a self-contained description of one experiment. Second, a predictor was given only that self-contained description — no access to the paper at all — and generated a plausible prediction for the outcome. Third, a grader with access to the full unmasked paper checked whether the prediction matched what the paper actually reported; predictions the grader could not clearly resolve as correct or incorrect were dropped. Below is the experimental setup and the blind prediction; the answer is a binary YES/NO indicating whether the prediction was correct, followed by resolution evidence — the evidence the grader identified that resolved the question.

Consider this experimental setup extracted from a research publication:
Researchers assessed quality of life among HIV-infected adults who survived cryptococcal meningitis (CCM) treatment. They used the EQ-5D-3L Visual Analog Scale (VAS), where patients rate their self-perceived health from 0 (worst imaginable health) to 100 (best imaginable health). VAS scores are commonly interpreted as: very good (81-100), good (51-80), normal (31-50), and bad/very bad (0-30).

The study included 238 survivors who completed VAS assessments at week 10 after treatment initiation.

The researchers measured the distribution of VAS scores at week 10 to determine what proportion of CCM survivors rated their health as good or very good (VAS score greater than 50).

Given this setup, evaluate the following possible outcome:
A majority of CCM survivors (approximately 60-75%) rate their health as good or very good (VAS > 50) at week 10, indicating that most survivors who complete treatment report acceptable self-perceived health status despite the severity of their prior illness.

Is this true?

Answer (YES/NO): YES